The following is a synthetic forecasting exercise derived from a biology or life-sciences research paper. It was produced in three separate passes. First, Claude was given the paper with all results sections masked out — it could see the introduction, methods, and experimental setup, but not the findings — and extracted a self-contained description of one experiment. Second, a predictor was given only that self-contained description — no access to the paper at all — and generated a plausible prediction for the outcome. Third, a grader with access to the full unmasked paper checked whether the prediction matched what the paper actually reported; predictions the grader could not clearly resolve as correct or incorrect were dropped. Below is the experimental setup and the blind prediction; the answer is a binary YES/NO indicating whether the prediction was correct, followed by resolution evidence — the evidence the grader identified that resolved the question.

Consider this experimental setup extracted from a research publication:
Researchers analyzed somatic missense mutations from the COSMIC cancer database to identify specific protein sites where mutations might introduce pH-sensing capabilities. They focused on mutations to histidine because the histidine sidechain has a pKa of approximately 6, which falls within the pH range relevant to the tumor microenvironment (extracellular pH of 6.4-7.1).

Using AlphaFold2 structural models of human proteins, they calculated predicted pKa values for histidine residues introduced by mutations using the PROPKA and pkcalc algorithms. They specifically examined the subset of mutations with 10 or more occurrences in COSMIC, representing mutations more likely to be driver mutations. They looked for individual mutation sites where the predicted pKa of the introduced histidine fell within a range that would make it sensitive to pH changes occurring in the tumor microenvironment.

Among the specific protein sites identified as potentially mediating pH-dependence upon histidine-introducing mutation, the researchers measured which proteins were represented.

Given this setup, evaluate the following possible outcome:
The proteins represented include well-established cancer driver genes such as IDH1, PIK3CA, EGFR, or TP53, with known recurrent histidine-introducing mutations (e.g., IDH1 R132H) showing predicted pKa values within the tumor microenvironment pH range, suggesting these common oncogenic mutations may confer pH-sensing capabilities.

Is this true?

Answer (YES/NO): NO